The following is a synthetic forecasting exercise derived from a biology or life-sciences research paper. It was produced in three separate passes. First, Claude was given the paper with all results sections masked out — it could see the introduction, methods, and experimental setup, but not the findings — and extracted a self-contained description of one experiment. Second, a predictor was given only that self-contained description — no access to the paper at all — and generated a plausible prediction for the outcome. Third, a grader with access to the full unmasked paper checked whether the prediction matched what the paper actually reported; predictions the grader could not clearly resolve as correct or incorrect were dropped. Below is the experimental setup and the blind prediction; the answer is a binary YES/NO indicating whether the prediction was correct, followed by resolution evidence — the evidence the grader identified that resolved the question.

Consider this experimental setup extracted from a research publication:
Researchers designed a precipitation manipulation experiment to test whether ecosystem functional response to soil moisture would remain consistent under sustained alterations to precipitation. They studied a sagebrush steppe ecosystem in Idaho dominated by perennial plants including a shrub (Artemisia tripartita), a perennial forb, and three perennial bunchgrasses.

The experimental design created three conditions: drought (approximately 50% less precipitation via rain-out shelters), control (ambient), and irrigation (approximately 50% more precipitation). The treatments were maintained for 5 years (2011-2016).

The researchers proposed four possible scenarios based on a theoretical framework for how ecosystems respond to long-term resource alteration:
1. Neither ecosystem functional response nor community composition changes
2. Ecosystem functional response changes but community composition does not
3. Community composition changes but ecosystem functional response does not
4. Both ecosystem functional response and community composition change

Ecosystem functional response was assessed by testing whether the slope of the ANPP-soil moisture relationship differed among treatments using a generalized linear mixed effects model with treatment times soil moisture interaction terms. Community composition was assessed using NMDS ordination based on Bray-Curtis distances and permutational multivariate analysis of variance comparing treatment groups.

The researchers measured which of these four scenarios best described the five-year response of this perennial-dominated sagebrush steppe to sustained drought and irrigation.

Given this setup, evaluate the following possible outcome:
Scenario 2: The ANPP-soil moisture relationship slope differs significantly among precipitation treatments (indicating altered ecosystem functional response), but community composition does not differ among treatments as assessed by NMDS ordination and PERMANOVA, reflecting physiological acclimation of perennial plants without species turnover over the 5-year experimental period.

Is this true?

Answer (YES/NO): NO